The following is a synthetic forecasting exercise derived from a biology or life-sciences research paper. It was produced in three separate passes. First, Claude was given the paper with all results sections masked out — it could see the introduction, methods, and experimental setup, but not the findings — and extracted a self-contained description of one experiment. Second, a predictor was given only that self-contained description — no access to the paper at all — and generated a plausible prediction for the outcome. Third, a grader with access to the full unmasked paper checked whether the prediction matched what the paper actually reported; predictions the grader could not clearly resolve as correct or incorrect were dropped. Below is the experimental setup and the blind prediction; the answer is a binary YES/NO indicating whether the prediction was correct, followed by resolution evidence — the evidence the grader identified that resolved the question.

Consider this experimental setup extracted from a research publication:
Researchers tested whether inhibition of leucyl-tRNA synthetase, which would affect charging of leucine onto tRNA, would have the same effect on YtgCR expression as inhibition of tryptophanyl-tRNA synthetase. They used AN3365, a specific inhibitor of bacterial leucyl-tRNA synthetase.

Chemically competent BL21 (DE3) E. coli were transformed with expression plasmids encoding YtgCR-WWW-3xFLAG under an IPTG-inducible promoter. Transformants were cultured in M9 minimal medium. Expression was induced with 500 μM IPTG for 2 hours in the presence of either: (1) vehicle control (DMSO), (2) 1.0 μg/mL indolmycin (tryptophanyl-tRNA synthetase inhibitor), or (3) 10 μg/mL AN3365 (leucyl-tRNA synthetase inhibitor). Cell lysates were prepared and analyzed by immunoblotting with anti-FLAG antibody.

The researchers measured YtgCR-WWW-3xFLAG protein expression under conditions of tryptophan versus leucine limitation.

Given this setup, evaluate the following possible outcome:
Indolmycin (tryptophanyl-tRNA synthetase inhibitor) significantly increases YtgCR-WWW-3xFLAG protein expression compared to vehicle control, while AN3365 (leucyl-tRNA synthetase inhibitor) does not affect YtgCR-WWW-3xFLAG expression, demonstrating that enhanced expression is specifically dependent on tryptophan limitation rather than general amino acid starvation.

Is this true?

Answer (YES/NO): NO